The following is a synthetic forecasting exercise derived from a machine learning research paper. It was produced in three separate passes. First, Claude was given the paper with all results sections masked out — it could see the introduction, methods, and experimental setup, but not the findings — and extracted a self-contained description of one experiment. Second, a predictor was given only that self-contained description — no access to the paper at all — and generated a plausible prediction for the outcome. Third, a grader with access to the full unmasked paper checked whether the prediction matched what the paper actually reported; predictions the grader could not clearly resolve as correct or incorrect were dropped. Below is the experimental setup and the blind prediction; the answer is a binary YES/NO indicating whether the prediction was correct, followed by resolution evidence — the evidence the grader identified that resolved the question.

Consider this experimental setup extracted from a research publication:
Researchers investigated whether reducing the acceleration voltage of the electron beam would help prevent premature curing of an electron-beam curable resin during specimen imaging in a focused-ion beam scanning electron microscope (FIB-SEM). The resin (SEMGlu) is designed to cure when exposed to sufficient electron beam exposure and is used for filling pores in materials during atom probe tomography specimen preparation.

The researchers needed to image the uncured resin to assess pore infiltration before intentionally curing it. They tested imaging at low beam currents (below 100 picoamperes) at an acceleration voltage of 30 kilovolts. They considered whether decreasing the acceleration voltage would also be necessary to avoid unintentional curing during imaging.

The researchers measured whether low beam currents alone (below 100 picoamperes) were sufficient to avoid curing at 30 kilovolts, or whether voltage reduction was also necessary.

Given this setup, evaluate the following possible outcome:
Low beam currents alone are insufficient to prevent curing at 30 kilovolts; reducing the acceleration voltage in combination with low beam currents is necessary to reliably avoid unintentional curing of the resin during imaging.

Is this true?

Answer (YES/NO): NO